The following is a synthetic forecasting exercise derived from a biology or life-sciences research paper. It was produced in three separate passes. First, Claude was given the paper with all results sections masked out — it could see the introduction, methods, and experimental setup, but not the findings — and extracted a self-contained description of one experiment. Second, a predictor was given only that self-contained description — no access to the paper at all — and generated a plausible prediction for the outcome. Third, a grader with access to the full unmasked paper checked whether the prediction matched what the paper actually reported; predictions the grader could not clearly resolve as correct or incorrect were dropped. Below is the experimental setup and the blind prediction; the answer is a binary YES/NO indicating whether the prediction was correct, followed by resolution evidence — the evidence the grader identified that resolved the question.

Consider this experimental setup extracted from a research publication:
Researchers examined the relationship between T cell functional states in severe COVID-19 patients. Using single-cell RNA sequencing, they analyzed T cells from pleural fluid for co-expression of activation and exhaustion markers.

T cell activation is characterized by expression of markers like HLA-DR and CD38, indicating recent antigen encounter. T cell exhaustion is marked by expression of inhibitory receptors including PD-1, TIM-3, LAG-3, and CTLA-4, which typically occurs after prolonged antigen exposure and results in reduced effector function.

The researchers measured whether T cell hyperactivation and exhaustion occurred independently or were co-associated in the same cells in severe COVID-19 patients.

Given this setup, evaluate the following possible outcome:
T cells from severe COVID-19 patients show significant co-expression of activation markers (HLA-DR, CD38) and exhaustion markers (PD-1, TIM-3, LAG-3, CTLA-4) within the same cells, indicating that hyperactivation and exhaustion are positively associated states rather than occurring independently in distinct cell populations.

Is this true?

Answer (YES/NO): YES